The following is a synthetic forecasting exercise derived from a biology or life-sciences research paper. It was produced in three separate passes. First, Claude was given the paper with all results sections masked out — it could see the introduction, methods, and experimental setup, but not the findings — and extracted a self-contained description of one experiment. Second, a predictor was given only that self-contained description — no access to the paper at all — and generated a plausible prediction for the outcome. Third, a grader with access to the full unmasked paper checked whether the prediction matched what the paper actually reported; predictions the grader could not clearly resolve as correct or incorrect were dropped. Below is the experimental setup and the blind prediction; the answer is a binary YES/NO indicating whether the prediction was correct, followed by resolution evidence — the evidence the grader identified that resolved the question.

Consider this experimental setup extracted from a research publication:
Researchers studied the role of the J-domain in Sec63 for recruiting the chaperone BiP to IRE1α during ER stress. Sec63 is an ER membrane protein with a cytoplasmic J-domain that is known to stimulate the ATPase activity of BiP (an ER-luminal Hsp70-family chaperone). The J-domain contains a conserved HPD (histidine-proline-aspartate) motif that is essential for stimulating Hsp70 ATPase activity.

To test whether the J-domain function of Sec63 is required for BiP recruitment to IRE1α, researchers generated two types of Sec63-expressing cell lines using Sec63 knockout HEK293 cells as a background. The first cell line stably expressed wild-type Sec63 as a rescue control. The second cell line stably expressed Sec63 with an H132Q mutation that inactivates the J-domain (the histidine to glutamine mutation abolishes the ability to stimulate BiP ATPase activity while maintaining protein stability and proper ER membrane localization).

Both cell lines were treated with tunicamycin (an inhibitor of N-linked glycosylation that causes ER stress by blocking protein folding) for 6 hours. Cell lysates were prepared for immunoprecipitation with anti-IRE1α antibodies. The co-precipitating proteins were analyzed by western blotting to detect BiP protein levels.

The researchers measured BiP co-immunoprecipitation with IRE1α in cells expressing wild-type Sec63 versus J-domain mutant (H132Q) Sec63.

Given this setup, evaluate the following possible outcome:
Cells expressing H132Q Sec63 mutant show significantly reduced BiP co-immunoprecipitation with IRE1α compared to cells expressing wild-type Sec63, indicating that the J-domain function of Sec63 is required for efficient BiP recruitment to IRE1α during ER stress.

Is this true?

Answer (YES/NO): YES